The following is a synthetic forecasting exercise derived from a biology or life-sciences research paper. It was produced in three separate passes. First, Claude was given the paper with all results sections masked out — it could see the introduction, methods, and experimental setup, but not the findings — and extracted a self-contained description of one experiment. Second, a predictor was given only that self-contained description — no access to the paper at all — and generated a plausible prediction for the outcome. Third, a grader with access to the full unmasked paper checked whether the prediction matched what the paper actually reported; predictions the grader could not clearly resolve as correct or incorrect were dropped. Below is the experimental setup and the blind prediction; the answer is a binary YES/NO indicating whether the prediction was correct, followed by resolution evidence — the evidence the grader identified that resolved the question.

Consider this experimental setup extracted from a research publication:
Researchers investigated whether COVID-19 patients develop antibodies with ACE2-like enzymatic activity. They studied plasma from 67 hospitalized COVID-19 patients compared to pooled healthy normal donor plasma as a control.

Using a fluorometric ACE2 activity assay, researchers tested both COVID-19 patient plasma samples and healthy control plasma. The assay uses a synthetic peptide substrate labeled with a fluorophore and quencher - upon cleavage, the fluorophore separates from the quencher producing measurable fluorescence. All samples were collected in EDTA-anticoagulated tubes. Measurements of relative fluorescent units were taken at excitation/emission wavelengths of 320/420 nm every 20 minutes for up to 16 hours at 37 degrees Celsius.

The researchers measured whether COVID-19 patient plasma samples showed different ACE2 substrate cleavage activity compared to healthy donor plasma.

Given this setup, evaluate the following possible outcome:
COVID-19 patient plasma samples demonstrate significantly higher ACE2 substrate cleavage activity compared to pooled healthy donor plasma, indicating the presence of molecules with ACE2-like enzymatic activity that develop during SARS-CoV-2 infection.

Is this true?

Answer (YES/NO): NO